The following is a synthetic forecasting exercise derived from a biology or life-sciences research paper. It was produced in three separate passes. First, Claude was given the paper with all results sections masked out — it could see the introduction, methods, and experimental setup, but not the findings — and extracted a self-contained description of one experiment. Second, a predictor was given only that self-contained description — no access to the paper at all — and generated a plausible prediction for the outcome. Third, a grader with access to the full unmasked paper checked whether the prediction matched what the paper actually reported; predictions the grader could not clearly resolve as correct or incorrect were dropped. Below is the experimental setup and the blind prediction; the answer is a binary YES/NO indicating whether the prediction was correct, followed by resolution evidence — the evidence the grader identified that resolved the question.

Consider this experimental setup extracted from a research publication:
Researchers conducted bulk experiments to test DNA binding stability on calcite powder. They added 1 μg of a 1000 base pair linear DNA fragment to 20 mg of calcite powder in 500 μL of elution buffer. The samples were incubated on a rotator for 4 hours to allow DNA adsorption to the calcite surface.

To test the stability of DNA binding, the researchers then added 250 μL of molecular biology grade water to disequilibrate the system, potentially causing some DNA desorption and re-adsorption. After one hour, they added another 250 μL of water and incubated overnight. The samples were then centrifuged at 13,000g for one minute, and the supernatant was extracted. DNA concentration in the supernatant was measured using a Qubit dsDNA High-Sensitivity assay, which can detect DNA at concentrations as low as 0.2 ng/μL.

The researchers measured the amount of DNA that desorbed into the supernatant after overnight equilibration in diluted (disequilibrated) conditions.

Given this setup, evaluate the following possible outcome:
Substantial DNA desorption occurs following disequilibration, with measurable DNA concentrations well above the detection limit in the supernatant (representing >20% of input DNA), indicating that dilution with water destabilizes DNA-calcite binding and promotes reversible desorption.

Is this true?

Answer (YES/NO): NO